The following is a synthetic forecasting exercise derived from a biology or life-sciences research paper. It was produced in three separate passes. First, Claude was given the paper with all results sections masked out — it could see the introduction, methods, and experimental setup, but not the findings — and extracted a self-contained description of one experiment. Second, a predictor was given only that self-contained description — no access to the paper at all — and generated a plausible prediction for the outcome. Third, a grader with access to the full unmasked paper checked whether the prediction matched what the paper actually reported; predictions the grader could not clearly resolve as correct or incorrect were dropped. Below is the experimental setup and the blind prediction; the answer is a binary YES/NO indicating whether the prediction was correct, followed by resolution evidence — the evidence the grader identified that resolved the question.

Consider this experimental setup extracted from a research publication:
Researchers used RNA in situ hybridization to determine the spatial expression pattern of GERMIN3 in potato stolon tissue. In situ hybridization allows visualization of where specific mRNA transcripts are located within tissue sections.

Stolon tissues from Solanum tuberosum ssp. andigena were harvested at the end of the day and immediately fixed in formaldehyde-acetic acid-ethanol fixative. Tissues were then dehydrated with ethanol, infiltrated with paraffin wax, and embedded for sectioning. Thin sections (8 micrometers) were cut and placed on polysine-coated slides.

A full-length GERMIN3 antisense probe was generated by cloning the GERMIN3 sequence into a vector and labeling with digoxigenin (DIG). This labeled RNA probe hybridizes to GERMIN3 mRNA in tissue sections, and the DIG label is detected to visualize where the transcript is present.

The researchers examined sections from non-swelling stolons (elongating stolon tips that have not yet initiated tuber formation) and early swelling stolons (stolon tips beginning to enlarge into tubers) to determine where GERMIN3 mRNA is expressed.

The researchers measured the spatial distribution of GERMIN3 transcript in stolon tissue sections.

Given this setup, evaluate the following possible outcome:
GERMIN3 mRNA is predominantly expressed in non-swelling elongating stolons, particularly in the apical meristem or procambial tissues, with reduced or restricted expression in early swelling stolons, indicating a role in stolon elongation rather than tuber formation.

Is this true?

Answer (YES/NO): NO